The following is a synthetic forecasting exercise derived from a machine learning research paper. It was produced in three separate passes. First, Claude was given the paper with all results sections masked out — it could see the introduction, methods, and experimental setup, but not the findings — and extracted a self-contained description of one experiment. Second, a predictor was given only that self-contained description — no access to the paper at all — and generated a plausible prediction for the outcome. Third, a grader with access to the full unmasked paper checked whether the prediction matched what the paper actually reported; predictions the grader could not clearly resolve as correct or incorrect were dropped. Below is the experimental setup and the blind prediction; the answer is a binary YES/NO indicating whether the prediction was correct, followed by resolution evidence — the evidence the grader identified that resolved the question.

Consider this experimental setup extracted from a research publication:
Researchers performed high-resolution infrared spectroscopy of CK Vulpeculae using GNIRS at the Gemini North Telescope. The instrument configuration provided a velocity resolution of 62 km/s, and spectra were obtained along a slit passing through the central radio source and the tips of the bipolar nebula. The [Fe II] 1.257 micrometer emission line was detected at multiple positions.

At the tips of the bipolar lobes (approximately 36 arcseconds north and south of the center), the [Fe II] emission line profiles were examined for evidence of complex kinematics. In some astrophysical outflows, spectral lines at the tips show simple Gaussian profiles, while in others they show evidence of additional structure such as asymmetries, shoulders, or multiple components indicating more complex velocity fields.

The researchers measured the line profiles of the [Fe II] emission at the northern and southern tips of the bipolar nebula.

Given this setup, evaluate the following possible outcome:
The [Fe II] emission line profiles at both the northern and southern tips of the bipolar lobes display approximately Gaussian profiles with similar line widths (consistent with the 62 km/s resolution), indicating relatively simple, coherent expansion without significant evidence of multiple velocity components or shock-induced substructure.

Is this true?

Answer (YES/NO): NO